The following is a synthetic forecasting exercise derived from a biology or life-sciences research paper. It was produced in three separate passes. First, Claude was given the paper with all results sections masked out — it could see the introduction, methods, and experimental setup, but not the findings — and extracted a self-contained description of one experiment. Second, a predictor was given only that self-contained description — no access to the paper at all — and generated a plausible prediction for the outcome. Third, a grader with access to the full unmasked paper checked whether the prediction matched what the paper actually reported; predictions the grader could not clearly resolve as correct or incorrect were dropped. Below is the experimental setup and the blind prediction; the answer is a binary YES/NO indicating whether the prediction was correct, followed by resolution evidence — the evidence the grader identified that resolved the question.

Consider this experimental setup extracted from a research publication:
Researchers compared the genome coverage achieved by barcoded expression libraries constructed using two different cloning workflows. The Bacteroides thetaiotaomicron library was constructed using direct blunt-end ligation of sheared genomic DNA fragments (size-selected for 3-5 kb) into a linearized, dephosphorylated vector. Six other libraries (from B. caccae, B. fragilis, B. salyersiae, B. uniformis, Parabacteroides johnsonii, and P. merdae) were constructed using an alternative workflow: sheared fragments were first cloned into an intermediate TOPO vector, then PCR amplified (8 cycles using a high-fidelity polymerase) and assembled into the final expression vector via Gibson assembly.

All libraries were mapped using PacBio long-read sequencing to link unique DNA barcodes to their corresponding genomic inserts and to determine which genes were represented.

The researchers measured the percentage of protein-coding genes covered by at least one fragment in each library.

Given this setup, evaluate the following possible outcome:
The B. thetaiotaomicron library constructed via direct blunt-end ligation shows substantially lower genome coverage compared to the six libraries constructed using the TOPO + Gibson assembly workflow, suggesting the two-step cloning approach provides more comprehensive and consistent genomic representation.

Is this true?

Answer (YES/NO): NO